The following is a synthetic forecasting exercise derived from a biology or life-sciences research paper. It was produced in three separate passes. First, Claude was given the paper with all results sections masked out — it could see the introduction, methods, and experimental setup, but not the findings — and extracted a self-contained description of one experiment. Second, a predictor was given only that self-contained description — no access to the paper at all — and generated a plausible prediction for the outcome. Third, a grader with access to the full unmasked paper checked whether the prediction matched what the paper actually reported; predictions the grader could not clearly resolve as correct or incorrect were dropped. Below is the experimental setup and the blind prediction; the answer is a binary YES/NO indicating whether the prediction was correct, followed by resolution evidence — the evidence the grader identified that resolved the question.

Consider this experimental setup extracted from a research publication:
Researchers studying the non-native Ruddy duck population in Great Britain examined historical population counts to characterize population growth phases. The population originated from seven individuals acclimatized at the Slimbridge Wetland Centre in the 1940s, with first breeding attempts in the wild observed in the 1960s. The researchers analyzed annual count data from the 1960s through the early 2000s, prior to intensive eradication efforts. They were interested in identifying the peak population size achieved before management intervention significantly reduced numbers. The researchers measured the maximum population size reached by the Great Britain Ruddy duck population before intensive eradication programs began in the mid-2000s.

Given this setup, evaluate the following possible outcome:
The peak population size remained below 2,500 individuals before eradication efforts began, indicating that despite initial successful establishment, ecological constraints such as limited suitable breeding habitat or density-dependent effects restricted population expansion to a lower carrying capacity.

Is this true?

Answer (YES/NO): NO